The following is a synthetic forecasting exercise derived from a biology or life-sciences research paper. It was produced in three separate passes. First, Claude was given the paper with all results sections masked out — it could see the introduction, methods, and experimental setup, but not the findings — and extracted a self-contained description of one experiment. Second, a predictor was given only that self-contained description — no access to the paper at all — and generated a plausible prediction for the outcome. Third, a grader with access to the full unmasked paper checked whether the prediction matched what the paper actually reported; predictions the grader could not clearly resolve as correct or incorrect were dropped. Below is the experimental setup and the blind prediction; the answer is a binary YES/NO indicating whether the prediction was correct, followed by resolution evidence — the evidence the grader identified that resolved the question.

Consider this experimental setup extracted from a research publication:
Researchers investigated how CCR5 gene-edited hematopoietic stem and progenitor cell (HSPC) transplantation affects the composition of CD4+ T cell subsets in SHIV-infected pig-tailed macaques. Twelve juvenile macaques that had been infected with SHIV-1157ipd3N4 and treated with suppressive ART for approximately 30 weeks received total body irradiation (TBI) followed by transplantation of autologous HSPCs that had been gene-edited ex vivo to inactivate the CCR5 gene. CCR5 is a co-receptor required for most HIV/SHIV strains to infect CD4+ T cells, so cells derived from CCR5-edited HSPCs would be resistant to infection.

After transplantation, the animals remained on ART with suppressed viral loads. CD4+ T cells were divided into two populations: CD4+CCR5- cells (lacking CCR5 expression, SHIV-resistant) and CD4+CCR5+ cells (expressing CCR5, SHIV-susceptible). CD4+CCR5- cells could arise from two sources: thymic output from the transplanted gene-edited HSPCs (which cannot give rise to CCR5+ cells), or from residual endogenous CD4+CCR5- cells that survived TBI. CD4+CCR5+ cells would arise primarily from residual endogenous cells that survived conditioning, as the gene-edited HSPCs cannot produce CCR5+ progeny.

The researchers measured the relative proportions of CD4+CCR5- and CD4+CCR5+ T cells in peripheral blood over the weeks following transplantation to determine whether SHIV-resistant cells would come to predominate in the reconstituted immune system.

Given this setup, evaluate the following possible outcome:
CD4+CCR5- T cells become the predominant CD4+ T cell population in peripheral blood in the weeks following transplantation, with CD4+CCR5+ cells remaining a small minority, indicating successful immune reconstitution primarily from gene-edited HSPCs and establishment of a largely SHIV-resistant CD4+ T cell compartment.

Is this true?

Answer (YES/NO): NO